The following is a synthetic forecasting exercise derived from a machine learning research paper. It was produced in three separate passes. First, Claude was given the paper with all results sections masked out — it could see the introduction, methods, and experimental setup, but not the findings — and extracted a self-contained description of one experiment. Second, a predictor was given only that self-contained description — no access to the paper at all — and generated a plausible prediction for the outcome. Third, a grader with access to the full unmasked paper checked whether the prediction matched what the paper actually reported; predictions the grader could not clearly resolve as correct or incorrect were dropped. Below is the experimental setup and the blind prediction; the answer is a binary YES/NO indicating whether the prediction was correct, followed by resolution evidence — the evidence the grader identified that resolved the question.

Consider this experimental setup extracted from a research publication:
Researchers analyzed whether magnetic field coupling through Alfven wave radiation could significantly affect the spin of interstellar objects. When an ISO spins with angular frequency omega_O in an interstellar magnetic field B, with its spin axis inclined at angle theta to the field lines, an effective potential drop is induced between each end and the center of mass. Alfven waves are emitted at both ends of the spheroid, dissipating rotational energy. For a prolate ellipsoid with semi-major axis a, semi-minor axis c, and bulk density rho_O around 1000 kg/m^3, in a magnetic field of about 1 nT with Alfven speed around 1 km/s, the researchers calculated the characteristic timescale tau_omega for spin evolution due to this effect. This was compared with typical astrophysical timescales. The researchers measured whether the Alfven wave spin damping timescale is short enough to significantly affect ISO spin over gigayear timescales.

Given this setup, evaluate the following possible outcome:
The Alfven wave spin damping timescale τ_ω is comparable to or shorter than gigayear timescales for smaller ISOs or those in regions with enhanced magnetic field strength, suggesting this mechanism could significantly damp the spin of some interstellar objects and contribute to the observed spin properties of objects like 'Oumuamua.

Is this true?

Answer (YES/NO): NO